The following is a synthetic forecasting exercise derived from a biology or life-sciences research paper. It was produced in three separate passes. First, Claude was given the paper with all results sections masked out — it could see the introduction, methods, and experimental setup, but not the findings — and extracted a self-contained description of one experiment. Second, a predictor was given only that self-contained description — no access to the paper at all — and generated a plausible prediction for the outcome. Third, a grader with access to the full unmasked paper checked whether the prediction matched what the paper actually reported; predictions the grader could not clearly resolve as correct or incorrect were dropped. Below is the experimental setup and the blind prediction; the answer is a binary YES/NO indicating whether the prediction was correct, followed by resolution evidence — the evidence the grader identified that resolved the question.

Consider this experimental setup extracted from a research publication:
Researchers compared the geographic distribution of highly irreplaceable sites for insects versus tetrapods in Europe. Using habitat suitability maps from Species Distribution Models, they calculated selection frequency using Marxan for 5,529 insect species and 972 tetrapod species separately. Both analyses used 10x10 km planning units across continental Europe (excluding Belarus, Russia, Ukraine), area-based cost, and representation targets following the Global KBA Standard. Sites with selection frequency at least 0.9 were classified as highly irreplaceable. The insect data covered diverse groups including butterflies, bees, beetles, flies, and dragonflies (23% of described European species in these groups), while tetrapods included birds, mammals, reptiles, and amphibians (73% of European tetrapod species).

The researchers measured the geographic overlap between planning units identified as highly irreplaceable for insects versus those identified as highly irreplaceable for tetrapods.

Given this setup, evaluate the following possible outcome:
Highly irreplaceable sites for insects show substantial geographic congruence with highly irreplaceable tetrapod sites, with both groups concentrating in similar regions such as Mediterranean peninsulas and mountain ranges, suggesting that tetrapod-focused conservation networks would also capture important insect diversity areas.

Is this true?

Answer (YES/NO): NO